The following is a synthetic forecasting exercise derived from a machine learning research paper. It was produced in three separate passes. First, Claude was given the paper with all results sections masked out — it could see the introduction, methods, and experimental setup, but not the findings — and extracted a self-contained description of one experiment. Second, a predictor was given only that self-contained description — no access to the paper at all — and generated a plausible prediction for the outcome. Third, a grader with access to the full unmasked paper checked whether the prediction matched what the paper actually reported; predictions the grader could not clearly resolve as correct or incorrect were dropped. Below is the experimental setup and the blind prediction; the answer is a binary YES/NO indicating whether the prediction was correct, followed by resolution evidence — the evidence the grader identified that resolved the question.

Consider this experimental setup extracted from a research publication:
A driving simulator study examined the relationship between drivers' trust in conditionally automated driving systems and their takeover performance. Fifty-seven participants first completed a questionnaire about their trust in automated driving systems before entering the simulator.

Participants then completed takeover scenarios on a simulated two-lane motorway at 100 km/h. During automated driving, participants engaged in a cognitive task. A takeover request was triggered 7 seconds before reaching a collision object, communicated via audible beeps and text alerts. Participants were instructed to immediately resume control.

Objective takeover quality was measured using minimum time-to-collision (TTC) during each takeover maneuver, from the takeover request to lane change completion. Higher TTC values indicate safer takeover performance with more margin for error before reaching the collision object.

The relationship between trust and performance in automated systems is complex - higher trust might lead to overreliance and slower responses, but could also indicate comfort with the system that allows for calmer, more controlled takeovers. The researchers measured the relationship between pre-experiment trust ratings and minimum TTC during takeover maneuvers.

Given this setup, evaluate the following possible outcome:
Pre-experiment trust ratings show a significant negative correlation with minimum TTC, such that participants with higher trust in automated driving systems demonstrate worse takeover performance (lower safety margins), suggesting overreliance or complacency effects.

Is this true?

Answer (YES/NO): NO